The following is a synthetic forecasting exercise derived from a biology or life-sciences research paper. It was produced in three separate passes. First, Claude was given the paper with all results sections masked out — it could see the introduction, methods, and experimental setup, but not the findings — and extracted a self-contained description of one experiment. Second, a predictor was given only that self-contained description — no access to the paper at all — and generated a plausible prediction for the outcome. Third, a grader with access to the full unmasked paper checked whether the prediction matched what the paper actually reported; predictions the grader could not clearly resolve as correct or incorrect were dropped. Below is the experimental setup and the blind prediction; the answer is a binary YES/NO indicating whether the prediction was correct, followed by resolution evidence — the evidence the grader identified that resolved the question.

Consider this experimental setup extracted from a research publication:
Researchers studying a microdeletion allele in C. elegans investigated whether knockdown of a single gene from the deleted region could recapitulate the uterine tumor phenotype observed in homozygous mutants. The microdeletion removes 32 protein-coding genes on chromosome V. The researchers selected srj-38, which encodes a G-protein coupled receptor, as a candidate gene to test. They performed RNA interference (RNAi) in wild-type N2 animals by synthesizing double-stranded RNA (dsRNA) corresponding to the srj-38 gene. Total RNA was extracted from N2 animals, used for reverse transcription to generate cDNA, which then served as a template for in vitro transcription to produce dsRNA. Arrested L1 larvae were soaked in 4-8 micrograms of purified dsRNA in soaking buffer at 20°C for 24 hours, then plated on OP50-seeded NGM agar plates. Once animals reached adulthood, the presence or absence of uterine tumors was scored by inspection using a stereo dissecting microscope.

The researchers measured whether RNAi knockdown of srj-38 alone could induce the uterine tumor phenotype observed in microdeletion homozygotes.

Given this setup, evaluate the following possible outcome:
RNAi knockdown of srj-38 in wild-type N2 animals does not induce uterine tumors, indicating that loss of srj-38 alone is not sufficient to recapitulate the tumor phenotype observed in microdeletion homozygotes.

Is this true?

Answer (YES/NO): YES